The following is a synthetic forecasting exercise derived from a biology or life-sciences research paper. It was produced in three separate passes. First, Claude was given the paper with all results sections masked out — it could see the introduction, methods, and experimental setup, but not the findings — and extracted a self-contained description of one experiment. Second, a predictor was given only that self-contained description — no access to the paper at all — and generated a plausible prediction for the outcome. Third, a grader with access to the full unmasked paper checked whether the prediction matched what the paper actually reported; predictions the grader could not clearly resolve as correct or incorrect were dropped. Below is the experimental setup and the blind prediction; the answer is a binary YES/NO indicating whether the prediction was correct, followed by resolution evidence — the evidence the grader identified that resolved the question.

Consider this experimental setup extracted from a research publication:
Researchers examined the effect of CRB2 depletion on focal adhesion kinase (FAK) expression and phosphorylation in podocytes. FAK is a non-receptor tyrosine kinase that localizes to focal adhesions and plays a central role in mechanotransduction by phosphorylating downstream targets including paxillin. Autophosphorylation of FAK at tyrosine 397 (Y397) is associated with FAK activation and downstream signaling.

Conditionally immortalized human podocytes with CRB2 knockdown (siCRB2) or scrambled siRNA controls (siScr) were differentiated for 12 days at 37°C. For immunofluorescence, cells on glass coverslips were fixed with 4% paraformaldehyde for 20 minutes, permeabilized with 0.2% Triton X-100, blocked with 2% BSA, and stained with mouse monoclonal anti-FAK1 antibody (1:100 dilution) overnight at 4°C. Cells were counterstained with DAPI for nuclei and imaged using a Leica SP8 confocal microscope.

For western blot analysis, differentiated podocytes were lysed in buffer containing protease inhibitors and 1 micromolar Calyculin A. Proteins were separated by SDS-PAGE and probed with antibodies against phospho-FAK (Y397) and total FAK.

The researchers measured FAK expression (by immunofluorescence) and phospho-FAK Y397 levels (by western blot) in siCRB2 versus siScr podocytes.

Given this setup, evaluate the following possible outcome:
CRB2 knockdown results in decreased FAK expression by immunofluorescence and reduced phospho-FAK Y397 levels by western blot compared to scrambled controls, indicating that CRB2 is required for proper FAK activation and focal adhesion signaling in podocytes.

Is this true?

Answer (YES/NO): NO